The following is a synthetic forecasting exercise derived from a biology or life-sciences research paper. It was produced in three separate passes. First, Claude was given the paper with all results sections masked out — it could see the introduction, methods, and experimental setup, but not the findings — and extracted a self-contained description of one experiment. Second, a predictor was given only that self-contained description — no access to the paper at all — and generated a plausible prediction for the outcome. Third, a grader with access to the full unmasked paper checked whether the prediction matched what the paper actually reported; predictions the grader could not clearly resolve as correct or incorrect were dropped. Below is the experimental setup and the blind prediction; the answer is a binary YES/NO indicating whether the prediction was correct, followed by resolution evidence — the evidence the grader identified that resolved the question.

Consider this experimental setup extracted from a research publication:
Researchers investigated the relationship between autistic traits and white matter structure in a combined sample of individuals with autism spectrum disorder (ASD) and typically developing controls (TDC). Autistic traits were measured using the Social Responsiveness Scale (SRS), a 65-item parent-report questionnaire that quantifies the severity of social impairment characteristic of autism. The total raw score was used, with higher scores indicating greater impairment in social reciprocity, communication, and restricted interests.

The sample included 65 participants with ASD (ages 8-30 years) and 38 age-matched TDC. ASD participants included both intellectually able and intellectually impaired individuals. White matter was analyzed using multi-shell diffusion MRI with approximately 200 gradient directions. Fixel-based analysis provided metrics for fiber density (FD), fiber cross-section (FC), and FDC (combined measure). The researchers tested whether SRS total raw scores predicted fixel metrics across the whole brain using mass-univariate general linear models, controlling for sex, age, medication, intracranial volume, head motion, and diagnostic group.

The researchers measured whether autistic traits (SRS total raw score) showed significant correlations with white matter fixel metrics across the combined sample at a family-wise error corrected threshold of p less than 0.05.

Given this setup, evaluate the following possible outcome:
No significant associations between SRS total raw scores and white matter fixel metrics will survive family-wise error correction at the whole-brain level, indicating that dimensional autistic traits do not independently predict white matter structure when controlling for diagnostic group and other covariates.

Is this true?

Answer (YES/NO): YES